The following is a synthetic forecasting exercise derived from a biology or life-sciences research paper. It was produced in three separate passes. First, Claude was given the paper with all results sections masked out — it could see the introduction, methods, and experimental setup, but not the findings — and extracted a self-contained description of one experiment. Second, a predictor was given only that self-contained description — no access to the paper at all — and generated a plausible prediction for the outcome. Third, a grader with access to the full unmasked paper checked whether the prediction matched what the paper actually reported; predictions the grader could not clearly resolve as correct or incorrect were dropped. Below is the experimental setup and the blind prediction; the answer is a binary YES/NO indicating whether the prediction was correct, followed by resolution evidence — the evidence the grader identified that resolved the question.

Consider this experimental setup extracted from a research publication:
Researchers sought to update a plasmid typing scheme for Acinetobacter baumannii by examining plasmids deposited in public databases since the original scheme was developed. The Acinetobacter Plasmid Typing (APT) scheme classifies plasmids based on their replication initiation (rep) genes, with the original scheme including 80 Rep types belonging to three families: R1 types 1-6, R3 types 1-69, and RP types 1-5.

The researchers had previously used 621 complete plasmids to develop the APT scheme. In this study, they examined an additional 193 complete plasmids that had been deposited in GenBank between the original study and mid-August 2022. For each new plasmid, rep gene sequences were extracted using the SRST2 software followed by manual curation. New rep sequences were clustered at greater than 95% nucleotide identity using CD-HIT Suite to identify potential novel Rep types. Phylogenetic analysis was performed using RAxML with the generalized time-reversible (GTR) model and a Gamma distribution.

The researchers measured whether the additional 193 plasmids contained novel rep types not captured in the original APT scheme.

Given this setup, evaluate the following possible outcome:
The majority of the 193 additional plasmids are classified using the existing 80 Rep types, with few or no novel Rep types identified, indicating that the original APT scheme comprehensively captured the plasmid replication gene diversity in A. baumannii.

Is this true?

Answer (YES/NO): NO